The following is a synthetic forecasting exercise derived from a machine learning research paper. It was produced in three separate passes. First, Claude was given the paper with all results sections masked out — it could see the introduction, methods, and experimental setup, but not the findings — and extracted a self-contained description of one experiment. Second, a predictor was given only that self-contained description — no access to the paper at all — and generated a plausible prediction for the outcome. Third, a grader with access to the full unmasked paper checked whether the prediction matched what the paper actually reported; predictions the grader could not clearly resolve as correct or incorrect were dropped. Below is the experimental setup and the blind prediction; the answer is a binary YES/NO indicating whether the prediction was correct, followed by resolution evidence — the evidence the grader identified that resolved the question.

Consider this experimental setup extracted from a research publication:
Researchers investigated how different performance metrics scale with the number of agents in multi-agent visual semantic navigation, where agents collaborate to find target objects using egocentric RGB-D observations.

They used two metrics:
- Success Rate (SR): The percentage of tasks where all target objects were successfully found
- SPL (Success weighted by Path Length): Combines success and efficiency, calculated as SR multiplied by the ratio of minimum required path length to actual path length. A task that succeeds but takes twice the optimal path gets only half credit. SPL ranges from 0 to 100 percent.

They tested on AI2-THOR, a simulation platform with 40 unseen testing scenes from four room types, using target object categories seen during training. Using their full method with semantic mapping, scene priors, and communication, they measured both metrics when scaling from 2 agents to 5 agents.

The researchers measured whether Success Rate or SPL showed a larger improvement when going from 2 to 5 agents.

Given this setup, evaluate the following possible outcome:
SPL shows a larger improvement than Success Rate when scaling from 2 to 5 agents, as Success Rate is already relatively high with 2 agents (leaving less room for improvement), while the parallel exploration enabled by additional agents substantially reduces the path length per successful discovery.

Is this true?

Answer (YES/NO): YES